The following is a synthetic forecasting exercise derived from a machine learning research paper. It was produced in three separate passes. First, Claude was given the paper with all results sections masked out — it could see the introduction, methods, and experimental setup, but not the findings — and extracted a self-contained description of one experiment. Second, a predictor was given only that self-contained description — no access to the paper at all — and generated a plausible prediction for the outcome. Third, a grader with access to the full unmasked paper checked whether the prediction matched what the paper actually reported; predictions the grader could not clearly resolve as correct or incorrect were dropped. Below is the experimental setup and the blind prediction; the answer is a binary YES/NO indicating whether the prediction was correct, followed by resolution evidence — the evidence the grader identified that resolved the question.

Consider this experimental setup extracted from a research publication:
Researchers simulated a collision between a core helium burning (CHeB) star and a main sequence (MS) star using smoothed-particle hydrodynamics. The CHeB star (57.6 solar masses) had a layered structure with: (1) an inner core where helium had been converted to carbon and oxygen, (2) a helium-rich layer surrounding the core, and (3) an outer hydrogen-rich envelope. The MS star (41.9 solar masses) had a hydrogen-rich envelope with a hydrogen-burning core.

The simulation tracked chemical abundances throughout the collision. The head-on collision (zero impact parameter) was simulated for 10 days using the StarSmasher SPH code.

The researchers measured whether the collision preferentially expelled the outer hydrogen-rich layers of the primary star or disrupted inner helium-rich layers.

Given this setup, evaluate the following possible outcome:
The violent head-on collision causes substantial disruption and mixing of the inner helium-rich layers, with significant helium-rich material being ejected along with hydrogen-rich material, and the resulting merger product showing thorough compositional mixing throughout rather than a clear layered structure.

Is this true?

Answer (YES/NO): NO